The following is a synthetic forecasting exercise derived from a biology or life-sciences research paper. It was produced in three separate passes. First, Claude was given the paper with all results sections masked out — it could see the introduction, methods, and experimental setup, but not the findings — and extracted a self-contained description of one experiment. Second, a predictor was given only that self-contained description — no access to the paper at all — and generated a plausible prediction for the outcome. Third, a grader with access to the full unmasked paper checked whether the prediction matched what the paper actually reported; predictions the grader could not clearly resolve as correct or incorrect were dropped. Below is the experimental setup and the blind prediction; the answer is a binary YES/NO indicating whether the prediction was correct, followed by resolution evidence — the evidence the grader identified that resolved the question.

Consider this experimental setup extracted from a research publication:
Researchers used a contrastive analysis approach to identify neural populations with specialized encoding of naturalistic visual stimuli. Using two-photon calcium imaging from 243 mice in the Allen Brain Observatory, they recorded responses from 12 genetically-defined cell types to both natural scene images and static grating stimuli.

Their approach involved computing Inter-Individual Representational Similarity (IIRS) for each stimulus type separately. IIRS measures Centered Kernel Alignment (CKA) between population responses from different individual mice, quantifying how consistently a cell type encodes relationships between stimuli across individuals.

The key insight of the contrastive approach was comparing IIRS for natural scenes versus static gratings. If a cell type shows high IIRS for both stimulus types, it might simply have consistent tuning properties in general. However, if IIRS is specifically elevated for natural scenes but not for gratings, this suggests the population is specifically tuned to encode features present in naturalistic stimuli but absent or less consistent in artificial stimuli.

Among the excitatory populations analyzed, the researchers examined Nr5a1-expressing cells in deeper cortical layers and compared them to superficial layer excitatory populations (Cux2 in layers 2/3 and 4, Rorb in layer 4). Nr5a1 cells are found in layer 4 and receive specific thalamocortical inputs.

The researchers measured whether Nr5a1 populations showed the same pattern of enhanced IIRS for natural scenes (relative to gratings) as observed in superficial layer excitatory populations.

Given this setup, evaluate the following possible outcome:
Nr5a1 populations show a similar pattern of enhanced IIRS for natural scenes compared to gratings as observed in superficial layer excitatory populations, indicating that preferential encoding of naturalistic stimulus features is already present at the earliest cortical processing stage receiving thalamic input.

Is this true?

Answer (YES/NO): NO